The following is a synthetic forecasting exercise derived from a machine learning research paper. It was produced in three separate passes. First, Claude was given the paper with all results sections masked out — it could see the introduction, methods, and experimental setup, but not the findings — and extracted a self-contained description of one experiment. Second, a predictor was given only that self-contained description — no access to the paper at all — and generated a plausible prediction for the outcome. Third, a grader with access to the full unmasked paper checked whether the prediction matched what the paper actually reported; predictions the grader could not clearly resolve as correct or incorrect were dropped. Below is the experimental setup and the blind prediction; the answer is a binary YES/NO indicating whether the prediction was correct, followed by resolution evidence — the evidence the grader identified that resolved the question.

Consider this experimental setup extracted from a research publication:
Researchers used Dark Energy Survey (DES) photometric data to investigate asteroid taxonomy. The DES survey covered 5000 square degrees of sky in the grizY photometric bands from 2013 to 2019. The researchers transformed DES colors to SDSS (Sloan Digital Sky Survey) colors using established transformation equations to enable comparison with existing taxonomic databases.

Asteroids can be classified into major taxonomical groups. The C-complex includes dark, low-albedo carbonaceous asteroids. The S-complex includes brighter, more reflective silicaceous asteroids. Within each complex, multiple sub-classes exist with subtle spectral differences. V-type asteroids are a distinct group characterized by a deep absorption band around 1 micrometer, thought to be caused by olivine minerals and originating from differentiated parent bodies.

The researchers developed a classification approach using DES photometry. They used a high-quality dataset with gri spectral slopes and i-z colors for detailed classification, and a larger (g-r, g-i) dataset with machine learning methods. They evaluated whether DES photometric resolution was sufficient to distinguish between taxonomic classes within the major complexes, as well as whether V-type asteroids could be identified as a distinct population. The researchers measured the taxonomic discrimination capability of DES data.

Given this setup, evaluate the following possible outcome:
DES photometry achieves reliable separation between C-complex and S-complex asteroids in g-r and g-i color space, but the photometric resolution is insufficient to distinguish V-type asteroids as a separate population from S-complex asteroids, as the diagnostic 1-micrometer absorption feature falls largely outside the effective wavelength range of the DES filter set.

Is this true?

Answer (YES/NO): NO